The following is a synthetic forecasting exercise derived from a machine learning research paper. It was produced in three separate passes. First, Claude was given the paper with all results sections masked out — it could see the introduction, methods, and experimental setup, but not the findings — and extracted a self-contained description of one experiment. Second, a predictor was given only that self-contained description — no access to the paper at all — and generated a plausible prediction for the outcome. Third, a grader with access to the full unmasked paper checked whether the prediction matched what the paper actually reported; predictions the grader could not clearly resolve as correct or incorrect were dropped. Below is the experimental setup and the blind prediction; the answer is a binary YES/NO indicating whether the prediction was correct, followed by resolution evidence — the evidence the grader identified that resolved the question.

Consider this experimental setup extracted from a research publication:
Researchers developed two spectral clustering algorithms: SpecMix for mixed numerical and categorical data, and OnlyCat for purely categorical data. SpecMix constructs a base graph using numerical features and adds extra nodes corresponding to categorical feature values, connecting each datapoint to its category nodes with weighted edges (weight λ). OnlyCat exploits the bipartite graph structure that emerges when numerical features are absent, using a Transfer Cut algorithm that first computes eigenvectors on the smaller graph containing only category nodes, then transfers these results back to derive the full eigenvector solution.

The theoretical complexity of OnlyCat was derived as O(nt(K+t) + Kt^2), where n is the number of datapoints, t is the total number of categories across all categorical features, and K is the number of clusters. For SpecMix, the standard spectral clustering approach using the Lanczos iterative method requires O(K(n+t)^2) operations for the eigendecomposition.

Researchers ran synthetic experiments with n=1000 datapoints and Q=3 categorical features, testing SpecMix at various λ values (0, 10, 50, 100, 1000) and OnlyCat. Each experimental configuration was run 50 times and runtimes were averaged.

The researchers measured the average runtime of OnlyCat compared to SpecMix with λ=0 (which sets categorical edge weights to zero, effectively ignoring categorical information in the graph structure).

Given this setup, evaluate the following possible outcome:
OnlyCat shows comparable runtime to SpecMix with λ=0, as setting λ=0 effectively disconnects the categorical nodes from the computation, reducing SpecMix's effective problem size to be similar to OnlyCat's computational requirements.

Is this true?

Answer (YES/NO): NO